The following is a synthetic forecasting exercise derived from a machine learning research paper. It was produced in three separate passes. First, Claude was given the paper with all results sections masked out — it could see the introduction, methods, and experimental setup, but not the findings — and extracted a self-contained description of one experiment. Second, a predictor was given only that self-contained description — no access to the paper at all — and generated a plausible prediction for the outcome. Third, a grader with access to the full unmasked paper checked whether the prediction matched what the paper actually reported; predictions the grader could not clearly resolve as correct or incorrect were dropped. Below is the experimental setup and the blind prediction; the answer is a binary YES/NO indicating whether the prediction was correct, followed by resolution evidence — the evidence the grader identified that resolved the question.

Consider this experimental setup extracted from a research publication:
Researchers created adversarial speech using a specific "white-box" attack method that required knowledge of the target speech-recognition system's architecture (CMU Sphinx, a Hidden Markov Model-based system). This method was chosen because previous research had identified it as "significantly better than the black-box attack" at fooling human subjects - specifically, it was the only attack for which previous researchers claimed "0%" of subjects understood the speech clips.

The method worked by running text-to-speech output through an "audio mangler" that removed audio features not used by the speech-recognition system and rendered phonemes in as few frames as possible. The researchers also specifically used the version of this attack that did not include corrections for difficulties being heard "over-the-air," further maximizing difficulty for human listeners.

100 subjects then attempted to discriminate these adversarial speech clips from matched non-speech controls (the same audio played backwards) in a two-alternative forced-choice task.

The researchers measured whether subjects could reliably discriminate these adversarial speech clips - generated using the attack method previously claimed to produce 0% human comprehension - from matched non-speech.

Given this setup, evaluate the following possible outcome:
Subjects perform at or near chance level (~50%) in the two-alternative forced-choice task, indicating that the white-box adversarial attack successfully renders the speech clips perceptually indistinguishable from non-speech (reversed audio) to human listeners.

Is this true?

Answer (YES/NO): NO